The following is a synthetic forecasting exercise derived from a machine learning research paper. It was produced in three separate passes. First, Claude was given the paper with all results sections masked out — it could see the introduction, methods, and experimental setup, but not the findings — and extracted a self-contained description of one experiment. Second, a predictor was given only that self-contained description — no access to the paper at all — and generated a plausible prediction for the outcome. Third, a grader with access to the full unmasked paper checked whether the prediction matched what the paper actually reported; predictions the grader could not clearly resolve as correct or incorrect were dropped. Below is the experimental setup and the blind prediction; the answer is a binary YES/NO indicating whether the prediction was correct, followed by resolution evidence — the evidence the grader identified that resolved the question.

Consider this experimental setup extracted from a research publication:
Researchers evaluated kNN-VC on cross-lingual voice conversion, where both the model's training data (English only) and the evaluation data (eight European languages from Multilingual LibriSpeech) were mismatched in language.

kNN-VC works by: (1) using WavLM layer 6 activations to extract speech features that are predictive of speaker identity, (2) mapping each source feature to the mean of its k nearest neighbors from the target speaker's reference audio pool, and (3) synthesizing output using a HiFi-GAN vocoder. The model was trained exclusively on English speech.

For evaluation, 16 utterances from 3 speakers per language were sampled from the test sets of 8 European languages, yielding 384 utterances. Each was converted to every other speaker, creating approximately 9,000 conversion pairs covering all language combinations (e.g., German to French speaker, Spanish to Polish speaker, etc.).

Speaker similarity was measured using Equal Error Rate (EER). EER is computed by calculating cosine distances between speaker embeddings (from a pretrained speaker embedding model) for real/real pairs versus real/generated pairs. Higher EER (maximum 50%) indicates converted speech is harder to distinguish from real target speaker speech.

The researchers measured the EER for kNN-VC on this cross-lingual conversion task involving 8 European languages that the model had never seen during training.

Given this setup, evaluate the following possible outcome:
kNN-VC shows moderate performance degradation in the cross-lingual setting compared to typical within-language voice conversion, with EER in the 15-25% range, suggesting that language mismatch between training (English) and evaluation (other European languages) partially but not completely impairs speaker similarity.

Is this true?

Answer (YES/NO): YES